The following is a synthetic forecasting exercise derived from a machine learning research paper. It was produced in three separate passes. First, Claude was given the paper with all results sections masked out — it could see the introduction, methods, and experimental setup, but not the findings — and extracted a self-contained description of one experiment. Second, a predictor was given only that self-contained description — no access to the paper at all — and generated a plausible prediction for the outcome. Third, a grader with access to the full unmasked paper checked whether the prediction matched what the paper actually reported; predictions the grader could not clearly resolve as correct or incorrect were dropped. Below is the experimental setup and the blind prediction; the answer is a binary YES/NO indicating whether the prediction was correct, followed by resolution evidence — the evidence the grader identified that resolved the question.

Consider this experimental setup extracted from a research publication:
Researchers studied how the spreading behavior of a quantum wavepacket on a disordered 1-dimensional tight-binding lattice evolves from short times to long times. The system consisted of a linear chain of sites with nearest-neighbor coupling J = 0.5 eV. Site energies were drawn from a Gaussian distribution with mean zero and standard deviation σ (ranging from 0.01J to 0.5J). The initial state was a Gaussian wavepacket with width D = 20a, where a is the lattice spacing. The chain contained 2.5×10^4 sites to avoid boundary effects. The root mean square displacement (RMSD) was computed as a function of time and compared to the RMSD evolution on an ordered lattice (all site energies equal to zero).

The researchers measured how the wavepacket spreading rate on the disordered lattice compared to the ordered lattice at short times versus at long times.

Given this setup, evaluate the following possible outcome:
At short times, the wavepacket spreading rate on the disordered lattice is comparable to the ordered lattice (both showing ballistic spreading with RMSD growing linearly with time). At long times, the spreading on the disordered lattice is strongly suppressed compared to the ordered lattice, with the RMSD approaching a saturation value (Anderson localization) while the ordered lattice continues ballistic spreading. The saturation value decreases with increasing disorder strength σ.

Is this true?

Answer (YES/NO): NO